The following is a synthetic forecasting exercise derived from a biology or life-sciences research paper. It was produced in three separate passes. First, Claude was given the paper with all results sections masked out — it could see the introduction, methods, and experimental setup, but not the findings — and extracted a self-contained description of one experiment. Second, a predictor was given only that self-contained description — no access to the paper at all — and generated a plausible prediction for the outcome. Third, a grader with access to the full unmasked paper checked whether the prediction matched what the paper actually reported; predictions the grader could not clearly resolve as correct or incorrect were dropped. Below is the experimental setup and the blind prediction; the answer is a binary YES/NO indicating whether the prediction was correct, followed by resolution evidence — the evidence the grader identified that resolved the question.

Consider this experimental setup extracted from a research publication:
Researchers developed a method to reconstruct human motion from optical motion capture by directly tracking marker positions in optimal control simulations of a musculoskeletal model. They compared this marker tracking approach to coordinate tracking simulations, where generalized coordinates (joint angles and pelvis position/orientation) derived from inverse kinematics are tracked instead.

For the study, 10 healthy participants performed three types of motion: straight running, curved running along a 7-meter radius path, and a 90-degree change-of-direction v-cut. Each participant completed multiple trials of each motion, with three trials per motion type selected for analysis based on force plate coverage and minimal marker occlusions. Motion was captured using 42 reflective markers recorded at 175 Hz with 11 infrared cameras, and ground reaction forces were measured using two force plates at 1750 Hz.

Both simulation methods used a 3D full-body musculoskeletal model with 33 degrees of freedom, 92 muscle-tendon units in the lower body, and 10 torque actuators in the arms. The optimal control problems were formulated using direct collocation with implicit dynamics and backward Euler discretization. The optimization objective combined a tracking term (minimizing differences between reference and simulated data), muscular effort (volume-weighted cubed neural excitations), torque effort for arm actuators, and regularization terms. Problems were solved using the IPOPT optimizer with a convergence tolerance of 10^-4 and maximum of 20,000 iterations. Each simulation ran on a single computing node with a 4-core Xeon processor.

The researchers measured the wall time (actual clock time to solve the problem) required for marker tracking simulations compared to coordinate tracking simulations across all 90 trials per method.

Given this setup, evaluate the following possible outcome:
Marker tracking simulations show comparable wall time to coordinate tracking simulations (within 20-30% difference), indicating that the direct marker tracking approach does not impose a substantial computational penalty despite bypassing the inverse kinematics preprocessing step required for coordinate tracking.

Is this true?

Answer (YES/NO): NO